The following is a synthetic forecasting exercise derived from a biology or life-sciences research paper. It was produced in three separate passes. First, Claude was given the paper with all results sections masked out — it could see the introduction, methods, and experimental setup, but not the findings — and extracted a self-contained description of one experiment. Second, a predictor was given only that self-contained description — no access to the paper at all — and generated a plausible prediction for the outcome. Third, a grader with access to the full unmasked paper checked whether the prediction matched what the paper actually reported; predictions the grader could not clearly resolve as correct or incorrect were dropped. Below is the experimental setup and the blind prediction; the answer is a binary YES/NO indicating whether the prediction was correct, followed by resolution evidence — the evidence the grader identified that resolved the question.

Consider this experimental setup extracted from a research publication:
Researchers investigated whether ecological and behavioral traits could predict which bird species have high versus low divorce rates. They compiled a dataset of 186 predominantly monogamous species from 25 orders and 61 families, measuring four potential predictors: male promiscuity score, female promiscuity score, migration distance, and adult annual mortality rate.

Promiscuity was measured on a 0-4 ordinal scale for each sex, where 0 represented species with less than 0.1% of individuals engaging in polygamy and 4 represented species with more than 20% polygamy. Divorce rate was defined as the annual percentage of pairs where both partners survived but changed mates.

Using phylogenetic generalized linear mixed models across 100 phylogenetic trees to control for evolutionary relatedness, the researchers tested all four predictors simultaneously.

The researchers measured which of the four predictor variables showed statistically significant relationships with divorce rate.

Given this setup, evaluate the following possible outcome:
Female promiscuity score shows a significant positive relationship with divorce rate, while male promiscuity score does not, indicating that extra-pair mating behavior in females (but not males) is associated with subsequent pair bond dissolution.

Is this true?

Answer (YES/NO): NO